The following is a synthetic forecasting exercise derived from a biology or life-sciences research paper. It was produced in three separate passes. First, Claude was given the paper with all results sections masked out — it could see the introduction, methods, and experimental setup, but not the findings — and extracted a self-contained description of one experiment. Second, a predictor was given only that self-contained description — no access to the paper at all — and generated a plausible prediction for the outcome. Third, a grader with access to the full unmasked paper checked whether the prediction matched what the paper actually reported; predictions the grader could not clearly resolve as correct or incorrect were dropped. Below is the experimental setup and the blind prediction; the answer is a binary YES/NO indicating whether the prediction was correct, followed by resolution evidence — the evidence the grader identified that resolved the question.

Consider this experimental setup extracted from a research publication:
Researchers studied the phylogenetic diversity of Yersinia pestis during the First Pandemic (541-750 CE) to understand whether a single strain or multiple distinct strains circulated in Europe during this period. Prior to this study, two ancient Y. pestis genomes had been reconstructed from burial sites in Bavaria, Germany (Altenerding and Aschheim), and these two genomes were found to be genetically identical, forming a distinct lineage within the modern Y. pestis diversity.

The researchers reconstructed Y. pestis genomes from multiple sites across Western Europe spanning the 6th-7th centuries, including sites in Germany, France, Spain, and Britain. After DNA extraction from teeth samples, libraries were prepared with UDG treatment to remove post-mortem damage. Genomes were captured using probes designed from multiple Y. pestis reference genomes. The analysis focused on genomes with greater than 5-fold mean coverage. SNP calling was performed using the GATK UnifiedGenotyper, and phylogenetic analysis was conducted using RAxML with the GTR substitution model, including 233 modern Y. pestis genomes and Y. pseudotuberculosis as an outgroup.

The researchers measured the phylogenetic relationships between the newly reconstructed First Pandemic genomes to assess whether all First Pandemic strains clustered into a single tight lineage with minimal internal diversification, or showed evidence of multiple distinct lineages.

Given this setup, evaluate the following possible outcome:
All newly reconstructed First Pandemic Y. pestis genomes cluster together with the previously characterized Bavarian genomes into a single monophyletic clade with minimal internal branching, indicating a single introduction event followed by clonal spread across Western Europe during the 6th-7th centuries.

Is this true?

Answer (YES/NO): NO